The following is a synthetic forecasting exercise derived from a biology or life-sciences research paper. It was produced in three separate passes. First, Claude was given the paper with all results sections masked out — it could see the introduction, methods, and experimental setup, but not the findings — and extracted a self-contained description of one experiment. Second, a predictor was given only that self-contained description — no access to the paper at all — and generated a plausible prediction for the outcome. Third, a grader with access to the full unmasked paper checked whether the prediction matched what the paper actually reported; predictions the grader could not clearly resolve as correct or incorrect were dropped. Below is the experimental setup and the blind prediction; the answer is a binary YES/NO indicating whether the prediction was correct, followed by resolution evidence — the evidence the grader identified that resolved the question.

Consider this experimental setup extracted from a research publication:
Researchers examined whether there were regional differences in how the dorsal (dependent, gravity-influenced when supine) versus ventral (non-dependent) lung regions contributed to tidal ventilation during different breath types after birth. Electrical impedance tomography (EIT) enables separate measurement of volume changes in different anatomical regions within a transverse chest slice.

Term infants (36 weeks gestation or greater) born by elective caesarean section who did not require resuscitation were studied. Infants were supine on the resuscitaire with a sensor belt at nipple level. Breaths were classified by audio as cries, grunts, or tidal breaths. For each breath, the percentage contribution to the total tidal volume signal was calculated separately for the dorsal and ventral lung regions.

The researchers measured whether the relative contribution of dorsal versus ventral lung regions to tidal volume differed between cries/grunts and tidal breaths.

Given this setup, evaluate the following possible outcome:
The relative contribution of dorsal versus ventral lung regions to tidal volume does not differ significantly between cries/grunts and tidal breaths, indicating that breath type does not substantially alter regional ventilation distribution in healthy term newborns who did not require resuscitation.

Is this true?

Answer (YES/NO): NO